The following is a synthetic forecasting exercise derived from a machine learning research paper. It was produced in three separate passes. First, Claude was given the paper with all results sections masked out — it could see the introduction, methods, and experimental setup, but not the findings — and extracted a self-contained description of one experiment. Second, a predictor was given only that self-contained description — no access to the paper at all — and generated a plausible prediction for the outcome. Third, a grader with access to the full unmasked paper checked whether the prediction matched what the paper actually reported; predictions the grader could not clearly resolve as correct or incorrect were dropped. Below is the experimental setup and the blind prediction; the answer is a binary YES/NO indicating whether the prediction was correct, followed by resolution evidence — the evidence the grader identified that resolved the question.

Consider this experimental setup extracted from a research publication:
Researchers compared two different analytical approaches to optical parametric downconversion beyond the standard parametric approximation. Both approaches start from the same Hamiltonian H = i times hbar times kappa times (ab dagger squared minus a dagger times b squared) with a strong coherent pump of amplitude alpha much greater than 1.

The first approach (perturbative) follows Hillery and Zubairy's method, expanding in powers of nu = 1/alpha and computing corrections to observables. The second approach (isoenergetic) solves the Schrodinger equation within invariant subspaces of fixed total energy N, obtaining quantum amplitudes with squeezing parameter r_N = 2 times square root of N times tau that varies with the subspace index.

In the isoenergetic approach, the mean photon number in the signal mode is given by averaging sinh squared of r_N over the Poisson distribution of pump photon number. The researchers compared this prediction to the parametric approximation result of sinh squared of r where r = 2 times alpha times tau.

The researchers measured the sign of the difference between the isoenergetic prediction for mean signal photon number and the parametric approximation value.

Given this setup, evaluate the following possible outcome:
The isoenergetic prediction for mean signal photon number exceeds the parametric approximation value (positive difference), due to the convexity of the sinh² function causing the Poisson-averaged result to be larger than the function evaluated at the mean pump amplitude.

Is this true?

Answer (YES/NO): YES